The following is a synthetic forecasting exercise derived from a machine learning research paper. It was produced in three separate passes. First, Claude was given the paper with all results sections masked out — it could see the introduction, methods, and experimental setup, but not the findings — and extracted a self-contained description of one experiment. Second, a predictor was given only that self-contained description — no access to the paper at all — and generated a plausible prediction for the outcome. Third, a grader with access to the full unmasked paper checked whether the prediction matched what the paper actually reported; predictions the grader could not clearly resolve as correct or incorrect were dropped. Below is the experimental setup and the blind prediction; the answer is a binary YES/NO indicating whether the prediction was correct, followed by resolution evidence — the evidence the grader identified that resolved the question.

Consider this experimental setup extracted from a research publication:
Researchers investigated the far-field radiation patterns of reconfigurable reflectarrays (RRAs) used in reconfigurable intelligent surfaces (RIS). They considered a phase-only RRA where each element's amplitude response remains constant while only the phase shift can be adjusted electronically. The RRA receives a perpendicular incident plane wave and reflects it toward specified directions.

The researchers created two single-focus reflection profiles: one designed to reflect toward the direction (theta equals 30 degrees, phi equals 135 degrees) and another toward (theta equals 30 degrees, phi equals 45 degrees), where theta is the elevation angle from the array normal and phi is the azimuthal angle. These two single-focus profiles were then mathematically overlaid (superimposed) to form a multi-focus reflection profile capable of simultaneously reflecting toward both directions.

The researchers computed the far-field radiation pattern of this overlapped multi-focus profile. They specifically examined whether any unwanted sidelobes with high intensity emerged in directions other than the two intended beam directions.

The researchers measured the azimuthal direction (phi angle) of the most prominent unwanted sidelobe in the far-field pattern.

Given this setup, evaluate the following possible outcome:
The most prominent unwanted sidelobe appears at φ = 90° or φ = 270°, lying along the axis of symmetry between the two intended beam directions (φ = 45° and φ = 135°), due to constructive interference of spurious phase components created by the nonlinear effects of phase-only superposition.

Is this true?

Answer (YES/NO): YES